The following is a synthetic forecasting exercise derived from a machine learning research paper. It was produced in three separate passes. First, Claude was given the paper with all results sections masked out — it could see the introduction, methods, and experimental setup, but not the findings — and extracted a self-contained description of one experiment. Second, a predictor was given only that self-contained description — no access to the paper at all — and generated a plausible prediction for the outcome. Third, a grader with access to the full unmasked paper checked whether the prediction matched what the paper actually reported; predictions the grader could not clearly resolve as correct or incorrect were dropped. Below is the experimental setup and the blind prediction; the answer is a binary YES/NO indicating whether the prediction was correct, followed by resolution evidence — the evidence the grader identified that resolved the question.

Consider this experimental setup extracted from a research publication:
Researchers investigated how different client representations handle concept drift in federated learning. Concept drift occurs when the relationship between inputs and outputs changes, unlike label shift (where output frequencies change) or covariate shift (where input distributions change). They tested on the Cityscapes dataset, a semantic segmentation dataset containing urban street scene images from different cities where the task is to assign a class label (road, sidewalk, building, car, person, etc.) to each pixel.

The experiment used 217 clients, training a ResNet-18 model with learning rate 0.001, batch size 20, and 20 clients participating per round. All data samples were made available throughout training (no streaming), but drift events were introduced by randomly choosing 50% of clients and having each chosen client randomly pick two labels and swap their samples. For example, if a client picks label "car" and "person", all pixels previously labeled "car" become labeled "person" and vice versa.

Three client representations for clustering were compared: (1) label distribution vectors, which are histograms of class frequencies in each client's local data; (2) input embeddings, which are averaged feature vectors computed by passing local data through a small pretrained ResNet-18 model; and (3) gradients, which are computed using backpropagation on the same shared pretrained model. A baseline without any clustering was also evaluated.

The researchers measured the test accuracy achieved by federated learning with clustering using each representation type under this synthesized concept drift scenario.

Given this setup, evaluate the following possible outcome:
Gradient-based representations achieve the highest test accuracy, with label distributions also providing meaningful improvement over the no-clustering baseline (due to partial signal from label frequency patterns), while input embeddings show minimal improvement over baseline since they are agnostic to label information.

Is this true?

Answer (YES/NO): NO